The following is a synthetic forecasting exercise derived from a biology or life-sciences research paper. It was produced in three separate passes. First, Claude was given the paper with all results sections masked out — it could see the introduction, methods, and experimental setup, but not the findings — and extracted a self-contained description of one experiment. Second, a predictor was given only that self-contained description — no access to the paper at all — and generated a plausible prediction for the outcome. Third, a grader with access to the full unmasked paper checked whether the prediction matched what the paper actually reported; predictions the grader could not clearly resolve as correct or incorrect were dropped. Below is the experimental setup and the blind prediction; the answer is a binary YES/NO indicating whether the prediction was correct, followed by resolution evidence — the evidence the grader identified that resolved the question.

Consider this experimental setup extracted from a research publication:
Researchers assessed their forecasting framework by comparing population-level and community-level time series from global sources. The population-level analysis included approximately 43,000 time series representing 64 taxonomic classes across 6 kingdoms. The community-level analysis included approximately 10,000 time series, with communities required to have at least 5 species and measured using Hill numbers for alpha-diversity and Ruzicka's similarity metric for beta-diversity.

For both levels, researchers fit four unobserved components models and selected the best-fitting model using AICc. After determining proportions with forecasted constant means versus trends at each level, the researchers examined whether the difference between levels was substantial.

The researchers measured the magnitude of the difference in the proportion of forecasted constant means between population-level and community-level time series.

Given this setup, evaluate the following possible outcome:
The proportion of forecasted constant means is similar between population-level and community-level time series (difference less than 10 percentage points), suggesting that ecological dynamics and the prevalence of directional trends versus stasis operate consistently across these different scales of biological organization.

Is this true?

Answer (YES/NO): NO